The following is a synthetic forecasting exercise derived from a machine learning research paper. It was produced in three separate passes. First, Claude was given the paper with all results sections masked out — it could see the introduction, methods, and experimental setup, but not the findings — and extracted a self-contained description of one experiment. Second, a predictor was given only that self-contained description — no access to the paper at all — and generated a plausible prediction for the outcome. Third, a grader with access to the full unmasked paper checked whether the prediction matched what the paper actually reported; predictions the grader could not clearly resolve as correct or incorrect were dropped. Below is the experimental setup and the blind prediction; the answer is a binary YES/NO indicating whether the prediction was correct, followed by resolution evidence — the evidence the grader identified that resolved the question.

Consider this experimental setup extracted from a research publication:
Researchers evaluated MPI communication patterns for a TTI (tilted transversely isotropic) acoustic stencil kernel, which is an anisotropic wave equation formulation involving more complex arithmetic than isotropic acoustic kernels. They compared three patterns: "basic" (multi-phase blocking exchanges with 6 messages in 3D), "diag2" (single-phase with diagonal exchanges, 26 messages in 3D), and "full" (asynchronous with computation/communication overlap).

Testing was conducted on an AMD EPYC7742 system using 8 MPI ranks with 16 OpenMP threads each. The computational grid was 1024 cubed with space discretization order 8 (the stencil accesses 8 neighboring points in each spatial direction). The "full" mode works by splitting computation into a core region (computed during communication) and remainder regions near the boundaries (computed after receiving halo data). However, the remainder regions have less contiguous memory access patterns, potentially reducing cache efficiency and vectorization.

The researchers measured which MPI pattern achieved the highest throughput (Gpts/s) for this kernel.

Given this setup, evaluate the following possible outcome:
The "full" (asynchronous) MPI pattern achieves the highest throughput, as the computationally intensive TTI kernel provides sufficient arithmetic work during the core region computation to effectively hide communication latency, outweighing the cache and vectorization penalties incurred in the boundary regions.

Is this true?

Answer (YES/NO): NO